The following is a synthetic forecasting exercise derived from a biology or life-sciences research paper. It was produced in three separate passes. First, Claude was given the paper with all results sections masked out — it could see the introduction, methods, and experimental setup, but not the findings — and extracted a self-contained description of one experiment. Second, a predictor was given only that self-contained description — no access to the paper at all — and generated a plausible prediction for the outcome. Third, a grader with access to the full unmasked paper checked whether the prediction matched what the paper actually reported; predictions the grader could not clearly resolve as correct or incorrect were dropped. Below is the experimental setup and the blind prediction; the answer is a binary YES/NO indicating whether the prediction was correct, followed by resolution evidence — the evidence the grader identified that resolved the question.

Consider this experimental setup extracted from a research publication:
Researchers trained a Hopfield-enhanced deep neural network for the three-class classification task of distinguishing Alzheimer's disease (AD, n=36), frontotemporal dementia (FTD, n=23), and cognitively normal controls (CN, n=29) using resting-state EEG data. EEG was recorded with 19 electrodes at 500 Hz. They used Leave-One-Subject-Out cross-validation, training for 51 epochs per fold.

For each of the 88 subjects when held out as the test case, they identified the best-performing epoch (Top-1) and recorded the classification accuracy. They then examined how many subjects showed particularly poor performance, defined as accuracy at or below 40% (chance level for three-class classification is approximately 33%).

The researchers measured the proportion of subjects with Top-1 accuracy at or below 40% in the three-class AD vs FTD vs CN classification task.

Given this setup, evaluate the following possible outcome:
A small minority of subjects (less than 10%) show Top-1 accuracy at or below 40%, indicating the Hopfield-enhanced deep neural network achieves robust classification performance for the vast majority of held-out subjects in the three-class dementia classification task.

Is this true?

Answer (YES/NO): NO